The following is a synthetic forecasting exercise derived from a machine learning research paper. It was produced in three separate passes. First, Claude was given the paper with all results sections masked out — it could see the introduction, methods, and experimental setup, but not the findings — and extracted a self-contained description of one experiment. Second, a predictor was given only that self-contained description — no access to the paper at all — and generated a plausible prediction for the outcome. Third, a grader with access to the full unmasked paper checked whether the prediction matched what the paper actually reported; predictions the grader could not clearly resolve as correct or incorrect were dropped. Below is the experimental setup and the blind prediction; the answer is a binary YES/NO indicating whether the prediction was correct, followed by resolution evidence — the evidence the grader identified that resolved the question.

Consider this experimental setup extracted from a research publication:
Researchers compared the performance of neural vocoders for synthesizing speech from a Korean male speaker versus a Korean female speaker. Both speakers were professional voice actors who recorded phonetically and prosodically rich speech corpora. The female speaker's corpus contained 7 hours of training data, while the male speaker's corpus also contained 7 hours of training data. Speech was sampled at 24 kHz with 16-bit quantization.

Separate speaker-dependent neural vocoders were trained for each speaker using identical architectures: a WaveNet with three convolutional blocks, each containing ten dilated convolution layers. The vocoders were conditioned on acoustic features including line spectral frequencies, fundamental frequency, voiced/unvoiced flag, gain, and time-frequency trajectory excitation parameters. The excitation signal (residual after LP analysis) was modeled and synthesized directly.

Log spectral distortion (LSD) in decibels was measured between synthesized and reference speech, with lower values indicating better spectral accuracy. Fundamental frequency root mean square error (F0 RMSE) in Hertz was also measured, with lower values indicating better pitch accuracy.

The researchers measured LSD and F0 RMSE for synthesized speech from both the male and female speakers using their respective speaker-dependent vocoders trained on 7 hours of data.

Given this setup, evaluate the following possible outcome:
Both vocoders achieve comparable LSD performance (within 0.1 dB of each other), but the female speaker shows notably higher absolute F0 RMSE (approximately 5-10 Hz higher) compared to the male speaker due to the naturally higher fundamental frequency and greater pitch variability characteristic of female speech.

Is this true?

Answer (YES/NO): NO